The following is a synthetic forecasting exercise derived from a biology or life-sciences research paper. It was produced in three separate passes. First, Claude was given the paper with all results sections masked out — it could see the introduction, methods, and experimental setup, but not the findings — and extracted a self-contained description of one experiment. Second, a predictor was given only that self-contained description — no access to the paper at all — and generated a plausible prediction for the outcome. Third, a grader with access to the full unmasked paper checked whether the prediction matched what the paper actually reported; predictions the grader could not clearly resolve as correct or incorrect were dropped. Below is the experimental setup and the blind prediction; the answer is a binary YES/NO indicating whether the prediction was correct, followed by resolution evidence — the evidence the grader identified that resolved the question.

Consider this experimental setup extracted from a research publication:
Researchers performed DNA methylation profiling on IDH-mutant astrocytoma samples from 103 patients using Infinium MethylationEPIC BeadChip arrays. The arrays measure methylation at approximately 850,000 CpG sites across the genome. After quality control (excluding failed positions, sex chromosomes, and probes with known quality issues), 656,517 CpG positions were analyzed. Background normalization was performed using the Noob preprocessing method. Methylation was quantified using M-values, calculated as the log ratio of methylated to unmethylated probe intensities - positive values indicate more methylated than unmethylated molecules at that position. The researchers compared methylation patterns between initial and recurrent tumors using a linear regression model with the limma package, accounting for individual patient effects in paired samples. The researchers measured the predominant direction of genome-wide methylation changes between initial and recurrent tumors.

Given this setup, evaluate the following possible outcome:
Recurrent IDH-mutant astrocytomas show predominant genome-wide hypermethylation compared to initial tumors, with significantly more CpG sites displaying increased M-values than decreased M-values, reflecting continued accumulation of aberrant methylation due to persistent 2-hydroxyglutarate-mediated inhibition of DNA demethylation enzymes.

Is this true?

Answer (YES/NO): NO